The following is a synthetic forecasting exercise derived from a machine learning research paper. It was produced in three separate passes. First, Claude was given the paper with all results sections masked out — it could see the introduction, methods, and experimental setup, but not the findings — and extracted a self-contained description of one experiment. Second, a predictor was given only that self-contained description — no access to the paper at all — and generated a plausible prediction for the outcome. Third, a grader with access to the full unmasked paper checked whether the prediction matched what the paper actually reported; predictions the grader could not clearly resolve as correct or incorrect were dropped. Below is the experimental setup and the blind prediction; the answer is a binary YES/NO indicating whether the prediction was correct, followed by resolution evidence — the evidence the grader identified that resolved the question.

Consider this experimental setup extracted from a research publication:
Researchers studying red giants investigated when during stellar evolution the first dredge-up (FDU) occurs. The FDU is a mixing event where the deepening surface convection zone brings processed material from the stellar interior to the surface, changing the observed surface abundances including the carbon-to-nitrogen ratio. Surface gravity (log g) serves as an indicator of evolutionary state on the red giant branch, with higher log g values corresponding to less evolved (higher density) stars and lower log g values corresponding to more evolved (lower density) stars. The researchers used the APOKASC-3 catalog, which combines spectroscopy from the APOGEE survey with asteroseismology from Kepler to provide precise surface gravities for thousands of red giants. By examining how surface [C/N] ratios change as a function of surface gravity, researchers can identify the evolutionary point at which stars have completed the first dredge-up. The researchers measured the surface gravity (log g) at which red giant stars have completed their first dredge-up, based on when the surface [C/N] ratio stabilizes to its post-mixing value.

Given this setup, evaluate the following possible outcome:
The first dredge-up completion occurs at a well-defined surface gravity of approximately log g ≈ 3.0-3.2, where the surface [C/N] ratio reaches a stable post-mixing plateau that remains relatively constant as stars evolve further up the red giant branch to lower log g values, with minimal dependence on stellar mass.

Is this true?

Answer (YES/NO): NO